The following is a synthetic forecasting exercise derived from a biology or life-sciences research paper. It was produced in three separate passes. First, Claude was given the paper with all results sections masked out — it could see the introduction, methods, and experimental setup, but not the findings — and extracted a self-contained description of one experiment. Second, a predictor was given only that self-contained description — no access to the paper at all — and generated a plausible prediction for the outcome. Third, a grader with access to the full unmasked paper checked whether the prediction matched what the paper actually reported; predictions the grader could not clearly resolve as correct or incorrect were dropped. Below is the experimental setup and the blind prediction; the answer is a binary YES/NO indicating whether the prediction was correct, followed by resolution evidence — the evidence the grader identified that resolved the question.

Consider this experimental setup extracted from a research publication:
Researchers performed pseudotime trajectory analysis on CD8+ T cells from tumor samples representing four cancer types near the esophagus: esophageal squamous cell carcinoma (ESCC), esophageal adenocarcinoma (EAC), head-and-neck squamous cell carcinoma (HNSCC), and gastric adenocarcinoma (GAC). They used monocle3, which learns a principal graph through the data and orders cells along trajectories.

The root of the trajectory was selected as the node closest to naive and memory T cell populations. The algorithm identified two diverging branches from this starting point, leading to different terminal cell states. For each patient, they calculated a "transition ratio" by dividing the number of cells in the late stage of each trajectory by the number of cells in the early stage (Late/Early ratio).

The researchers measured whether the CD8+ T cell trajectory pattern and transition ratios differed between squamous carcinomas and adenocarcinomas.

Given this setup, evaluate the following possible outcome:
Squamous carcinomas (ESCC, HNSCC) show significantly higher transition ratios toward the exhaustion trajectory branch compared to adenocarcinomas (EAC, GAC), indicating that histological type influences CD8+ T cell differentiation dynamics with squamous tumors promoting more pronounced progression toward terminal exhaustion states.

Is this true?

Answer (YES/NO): YES